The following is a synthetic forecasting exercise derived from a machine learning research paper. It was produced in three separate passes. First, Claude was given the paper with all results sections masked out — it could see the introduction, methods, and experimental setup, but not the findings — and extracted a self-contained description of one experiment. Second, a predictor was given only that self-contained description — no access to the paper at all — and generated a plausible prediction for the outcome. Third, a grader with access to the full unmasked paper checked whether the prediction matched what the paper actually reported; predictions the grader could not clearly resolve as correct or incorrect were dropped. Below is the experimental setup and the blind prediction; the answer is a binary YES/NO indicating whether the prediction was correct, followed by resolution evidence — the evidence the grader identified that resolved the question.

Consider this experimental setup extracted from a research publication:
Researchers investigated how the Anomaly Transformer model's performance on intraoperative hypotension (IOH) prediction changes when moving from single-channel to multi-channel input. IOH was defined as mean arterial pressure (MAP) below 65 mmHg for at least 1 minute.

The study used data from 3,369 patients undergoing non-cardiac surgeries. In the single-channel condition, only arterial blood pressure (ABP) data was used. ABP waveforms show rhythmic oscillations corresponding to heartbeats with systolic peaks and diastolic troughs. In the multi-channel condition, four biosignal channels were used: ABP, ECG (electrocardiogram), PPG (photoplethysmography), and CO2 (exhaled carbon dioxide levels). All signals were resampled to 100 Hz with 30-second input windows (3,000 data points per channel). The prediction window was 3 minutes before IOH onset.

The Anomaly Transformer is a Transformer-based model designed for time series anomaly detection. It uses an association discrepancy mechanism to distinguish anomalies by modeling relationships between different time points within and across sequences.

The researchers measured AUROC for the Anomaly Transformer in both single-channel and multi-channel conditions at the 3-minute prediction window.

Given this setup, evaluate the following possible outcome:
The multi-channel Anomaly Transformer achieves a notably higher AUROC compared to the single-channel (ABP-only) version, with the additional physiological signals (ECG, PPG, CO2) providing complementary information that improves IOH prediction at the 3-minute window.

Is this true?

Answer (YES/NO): YES